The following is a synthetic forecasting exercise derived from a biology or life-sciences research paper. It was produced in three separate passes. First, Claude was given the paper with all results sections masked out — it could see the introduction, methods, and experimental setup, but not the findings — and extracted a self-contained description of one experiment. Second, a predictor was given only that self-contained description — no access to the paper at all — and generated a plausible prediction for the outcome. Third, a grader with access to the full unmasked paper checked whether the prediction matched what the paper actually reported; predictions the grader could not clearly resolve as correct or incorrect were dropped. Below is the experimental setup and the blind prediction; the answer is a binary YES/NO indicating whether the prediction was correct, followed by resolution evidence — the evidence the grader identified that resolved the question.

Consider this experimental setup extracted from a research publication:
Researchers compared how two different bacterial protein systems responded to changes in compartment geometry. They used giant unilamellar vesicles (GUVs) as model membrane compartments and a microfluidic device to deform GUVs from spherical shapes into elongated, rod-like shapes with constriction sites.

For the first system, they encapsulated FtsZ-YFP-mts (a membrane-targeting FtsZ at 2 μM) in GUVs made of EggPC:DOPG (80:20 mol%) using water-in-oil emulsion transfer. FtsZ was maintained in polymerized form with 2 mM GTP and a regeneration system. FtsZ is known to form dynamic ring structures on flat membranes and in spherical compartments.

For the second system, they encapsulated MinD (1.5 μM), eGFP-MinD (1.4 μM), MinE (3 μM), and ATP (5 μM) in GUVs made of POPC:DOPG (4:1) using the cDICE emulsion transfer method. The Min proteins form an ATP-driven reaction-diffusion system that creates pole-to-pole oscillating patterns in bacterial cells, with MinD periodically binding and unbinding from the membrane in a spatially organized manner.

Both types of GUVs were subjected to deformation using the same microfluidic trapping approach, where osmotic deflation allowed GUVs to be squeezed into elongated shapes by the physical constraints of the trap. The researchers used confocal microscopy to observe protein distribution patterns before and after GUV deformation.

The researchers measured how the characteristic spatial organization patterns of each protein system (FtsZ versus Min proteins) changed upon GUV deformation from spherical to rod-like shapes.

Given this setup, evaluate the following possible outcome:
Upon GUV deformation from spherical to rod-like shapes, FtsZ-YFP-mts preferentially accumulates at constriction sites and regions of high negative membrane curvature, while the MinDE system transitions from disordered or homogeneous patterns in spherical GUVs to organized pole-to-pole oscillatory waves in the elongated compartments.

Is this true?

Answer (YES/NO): NO